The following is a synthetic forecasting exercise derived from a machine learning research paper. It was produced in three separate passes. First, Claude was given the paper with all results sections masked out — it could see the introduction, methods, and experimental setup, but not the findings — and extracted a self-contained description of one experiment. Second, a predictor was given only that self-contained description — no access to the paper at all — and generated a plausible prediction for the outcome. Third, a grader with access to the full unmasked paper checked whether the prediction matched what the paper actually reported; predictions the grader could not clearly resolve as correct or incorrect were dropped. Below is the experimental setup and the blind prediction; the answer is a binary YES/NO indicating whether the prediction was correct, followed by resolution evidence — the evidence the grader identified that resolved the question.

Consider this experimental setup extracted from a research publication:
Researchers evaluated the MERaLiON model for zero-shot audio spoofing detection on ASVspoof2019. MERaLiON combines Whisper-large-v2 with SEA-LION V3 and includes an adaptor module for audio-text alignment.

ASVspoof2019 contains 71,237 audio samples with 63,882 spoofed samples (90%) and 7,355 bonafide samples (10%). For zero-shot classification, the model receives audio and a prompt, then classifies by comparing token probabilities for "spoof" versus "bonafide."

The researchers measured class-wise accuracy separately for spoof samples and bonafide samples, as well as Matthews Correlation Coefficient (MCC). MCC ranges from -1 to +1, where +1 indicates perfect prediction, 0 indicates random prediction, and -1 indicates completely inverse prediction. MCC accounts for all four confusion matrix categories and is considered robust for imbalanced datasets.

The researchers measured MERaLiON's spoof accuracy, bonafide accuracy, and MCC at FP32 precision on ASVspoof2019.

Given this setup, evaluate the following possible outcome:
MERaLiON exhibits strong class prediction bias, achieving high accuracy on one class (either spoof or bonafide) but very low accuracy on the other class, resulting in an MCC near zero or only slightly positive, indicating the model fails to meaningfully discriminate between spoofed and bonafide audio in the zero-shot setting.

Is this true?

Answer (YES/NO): YES